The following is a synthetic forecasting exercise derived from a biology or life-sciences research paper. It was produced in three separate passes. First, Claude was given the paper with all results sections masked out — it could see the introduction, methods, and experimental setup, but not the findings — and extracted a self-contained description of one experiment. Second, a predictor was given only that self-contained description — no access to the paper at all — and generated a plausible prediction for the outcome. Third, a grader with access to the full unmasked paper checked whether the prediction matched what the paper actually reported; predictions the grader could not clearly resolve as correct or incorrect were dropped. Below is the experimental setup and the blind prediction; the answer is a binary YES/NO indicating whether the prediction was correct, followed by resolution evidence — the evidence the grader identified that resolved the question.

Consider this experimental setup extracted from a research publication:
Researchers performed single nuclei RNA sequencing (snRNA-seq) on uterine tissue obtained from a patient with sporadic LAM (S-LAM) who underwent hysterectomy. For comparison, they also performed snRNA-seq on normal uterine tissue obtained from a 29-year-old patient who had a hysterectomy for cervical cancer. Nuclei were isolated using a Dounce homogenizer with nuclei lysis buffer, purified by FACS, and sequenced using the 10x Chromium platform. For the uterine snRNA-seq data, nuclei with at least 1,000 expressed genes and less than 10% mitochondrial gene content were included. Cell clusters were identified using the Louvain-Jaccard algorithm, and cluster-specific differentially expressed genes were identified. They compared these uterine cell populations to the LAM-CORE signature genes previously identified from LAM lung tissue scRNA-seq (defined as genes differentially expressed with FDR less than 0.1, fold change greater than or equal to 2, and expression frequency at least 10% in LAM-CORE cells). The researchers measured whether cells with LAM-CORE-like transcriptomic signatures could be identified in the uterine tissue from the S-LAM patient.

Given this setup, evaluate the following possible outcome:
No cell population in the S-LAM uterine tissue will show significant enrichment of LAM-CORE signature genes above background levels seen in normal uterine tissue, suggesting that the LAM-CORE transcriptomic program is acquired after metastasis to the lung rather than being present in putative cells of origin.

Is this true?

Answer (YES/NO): NO